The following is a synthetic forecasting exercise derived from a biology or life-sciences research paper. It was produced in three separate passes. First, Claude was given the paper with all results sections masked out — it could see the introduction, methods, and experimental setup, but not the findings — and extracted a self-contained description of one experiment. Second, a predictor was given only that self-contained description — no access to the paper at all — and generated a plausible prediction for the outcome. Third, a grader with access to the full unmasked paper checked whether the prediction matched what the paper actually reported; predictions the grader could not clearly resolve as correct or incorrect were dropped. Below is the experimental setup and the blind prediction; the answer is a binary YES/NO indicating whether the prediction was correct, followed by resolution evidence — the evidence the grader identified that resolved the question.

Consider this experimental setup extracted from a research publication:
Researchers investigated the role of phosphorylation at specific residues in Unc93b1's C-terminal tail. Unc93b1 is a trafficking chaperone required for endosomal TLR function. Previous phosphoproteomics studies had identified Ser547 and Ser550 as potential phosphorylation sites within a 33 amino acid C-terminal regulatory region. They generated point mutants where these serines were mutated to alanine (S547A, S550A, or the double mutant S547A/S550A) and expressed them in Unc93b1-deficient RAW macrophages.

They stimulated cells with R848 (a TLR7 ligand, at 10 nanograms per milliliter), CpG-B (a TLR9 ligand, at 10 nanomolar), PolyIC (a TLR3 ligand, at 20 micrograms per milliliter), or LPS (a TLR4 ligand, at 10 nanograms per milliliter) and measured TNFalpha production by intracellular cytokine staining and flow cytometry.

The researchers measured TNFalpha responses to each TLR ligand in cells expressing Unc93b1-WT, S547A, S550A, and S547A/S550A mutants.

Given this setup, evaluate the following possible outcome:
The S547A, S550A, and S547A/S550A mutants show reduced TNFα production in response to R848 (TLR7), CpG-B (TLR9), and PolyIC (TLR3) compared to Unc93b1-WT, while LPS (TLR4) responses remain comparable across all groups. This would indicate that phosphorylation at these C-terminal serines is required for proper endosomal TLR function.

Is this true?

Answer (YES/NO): NO